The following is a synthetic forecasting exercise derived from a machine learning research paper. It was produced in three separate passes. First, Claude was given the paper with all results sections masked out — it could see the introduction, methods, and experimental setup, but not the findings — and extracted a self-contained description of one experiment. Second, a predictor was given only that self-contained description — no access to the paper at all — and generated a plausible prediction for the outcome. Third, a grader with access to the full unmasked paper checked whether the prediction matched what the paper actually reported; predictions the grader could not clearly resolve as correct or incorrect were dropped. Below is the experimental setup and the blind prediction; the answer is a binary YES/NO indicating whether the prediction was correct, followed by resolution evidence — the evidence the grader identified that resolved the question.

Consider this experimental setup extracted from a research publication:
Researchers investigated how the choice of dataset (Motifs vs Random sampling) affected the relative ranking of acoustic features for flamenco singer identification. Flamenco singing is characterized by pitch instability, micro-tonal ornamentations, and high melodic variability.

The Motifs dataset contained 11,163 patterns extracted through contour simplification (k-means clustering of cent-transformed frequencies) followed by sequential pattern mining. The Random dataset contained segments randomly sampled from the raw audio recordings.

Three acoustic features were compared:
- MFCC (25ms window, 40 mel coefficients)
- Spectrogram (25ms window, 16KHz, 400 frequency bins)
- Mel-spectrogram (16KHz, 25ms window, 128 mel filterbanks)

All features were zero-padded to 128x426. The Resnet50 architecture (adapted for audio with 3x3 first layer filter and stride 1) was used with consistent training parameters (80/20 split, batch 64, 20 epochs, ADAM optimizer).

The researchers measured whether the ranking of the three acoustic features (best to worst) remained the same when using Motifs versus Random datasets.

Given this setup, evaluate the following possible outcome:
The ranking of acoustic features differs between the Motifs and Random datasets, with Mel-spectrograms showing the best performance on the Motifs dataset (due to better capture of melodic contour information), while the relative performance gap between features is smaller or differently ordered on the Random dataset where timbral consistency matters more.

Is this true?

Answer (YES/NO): NO